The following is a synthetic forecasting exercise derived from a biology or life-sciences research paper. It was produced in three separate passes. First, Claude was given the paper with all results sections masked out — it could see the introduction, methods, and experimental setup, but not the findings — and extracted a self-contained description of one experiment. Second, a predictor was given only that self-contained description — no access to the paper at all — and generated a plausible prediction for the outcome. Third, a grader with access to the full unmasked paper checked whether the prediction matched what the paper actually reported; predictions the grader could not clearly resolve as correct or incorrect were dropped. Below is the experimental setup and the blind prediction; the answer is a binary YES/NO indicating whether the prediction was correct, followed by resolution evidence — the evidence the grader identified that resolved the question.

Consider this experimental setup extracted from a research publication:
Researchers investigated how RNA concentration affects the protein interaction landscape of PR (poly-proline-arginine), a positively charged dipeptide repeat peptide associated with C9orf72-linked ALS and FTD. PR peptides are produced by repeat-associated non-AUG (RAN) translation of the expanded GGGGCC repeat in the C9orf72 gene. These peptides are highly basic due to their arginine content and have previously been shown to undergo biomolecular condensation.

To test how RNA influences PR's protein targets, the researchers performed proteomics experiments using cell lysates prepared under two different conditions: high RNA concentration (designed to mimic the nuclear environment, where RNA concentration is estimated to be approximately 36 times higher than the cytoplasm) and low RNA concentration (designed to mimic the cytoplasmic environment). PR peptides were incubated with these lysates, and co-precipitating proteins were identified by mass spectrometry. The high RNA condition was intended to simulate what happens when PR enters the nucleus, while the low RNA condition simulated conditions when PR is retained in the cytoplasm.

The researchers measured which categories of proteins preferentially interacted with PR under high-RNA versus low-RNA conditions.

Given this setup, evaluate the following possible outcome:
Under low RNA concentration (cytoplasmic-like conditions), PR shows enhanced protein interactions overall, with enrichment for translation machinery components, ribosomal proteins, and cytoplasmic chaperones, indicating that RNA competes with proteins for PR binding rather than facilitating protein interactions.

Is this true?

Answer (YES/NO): NO